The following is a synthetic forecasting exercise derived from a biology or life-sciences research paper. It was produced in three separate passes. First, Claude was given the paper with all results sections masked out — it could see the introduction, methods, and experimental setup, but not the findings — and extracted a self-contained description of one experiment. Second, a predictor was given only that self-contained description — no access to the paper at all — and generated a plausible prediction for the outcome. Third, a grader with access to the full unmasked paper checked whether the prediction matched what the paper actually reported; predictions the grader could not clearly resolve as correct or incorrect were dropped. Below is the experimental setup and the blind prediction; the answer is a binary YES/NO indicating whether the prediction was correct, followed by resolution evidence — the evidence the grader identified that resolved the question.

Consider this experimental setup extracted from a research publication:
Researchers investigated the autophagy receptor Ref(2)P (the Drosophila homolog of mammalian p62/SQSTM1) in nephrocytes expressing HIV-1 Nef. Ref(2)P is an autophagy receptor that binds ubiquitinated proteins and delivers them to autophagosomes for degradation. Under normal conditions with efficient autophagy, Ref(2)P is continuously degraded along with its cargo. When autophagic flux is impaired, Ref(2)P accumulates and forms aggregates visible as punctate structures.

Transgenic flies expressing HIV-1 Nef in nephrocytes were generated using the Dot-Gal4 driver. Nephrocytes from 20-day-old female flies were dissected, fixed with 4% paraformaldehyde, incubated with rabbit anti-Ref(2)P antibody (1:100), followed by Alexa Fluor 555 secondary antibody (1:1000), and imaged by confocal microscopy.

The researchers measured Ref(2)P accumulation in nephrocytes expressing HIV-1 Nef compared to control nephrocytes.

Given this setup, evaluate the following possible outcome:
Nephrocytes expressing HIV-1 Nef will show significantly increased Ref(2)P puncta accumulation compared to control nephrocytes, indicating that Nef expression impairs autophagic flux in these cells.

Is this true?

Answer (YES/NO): NO